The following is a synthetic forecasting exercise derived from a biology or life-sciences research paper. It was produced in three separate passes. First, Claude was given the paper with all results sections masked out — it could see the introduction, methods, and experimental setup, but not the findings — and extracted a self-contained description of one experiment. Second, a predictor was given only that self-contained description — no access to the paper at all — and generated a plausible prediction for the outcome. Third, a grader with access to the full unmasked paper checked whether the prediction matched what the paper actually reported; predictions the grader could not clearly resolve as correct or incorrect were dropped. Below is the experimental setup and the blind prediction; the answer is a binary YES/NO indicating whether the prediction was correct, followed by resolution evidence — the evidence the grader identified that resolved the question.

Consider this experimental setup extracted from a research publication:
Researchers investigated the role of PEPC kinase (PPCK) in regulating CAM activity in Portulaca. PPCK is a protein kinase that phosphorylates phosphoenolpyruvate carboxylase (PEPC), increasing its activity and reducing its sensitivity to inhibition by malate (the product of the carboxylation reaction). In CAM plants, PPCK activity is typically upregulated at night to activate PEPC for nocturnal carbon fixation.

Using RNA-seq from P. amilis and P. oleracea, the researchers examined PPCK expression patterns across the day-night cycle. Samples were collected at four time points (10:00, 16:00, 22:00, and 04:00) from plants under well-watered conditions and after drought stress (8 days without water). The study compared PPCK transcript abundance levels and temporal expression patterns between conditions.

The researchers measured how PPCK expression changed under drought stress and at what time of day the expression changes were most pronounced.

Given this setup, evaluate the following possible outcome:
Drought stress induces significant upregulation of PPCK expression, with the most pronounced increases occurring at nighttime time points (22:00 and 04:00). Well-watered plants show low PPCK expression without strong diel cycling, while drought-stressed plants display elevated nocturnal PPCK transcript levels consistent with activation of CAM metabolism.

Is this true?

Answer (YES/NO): YES